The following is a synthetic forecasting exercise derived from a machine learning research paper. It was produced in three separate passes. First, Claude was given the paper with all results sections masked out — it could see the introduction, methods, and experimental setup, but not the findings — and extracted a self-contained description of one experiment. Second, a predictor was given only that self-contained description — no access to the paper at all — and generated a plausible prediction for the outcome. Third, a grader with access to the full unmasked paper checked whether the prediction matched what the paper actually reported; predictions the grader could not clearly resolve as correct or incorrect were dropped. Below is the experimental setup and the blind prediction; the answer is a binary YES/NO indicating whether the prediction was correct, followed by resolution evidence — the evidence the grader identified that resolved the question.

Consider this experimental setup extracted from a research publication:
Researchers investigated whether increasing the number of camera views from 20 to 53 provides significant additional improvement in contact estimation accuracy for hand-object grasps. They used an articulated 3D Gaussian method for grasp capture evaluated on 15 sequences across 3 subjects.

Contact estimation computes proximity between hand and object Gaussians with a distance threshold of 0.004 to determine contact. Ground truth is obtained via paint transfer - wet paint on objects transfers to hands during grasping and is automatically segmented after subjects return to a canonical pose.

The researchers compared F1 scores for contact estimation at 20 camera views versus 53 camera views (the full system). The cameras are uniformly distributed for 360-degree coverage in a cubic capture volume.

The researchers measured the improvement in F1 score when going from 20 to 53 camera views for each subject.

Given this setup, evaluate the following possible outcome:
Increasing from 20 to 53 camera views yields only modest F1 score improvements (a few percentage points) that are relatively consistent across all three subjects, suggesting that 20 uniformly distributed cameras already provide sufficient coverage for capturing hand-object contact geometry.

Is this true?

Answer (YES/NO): NO